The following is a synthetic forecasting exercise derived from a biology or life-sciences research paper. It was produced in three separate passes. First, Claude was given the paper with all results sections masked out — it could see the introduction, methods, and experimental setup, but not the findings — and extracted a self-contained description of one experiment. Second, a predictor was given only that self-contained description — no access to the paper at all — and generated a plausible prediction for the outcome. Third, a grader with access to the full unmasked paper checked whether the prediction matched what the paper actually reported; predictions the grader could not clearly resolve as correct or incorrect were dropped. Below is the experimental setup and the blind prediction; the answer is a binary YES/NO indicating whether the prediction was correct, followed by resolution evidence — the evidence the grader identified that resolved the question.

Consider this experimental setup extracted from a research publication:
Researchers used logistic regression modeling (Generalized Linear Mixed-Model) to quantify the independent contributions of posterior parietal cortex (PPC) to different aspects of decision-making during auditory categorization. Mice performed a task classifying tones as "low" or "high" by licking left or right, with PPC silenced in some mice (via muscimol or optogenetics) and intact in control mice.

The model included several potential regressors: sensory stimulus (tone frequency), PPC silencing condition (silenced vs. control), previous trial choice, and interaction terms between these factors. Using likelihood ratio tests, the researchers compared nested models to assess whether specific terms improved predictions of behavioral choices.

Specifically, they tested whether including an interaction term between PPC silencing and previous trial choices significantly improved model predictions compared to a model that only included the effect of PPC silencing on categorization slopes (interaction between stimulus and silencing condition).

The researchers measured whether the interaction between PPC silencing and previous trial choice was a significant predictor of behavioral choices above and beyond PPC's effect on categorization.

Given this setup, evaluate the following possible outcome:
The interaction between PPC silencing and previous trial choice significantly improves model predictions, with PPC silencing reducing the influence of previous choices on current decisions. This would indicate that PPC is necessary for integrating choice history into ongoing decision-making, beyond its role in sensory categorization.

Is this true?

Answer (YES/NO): NO